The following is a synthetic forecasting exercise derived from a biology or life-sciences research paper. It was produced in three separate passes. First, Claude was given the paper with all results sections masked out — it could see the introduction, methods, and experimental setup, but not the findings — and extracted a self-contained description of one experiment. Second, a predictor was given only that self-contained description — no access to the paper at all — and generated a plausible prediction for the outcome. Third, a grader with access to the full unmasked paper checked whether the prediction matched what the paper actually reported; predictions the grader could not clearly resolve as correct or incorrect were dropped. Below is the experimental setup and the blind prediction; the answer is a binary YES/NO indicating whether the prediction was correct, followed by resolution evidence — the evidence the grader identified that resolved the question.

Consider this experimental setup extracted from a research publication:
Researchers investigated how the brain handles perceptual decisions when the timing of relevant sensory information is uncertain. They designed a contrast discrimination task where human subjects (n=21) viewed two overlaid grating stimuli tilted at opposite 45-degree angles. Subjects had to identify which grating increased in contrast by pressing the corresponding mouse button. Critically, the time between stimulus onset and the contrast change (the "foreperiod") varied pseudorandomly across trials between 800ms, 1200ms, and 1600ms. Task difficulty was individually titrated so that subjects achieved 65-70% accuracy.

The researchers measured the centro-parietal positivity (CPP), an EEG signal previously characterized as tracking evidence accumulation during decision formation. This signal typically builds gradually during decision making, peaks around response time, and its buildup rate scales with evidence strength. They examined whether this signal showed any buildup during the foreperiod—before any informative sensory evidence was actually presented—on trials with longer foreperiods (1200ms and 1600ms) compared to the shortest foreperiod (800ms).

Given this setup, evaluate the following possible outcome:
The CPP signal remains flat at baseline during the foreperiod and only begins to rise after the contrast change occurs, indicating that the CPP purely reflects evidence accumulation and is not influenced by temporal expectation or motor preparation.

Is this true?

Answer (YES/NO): NO